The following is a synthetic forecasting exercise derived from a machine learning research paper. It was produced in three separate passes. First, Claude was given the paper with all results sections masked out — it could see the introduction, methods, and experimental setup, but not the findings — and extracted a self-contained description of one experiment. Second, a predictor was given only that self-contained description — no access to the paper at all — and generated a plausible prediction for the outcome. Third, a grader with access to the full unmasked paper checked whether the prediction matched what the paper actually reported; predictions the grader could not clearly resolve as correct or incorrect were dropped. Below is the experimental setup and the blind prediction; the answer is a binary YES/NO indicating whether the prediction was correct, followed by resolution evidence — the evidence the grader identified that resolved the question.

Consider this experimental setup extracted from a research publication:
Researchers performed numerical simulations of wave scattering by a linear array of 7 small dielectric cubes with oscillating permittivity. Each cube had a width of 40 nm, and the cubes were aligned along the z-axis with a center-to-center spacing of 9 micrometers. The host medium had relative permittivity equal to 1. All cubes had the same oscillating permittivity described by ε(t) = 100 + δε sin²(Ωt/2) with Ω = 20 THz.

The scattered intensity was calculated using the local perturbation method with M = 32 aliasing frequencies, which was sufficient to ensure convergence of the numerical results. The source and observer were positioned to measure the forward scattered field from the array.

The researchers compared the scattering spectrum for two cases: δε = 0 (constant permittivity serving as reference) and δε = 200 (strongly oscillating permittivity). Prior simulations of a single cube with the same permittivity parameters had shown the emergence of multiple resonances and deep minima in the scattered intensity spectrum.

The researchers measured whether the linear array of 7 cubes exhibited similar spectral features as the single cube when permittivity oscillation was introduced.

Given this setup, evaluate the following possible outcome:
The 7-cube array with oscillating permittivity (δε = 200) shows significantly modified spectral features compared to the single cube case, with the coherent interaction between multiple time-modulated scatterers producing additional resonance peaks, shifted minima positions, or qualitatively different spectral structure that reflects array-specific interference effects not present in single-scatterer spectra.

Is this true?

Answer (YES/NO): NO